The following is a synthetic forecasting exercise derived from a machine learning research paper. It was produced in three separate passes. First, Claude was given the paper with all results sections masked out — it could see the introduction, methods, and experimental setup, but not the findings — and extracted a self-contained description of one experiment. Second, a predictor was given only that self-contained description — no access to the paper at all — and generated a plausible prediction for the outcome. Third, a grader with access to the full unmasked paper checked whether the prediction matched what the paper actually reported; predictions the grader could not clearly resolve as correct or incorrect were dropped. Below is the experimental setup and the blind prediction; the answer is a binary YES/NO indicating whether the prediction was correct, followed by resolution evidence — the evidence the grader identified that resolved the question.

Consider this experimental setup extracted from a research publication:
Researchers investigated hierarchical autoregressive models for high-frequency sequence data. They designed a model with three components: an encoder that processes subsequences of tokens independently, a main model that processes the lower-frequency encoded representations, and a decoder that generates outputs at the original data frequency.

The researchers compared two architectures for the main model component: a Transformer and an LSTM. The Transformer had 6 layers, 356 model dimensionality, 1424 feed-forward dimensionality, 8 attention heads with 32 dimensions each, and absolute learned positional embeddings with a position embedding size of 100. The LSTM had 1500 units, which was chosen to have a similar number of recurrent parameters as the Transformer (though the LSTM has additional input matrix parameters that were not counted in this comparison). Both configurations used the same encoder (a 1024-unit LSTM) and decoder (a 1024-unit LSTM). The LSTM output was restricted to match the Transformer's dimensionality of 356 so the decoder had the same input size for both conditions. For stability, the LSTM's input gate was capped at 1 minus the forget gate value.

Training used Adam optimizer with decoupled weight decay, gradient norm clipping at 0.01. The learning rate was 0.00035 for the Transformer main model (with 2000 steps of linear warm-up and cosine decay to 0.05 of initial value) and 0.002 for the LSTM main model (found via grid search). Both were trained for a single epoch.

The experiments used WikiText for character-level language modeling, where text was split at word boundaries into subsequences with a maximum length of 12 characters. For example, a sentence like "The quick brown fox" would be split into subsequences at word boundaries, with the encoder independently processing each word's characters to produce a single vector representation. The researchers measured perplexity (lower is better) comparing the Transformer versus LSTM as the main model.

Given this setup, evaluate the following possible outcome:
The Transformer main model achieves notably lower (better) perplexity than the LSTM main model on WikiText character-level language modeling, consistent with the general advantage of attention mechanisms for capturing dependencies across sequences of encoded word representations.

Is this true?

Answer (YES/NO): YES